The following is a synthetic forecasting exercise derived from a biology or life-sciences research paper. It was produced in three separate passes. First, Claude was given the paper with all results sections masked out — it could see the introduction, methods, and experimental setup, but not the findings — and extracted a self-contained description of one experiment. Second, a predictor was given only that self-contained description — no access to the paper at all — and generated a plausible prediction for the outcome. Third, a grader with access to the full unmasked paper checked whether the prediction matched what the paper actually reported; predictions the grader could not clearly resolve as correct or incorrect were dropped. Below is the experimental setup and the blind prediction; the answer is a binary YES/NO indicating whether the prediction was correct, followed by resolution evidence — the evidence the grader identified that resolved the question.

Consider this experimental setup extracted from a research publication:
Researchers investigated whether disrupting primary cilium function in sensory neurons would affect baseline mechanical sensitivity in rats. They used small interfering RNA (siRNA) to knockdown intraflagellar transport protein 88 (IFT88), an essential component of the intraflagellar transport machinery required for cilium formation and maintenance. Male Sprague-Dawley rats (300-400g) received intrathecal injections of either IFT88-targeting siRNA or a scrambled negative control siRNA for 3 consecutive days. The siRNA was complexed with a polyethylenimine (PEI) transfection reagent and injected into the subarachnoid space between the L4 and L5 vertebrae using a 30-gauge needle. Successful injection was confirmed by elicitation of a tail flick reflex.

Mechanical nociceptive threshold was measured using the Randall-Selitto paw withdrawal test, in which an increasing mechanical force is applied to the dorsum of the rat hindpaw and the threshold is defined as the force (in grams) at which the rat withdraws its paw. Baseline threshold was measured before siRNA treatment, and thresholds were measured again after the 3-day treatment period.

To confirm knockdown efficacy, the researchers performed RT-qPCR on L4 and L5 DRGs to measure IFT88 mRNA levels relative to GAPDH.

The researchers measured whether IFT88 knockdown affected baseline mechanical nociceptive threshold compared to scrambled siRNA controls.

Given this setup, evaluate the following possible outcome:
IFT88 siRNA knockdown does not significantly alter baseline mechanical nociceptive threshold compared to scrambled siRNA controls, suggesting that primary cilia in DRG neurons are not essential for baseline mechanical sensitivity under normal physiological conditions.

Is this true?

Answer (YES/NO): NO